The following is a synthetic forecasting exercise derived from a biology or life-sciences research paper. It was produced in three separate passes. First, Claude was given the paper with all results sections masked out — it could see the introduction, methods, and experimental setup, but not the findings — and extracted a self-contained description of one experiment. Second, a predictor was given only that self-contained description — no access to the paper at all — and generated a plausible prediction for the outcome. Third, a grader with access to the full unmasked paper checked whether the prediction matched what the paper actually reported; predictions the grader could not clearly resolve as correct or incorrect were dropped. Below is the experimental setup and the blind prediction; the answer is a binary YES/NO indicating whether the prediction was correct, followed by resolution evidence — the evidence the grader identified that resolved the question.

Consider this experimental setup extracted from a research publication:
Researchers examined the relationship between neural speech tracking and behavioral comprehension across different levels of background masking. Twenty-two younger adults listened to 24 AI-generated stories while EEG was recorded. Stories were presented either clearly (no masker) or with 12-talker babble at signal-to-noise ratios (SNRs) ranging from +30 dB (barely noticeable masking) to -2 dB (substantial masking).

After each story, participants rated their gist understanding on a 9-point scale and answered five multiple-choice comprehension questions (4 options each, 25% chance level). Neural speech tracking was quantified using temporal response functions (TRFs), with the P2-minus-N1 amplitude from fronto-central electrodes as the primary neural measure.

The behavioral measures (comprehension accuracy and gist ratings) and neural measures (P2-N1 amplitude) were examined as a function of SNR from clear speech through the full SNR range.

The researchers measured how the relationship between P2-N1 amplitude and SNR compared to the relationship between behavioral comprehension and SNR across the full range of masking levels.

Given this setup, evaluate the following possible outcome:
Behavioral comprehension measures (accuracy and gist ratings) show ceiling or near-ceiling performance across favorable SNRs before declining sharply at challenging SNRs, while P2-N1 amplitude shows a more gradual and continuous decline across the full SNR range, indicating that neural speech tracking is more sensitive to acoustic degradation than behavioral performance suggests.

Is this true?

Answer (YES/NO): NO